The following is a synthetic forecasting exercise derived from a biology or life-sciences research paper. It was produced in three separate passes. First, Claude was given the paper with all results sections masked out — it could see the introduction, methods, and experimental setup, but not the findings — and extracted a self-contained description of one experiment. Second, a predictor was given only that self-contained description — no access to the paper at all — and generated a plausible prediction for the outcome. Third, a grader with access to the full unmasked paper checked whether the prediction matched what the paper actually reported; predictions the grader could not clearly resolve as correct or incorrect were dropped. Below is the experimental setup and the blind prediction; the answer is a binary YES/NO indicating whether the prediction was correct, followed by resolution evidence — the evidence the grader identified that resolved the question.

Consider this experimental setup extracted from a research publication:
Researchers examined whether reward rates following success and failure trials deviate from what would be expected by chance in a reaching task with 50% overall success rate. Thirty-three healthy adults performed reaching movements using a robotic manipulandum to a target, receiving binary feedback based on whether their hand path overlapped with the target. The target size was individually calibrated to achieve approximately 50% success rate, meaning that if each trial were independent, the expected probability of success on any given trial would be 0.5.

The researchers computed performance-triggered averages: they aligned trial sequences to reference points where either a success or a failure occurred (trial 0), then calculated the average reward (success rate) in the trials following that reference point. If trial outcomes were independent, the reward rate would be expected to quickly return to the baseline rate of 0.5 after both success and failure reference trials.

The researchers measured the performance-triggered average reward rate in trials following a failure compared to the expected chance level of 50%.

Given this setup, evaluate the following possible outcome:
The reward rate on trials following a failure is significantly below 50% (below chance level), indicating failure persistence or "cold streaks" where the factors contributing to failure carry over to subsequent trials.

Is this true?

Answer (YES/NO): YES